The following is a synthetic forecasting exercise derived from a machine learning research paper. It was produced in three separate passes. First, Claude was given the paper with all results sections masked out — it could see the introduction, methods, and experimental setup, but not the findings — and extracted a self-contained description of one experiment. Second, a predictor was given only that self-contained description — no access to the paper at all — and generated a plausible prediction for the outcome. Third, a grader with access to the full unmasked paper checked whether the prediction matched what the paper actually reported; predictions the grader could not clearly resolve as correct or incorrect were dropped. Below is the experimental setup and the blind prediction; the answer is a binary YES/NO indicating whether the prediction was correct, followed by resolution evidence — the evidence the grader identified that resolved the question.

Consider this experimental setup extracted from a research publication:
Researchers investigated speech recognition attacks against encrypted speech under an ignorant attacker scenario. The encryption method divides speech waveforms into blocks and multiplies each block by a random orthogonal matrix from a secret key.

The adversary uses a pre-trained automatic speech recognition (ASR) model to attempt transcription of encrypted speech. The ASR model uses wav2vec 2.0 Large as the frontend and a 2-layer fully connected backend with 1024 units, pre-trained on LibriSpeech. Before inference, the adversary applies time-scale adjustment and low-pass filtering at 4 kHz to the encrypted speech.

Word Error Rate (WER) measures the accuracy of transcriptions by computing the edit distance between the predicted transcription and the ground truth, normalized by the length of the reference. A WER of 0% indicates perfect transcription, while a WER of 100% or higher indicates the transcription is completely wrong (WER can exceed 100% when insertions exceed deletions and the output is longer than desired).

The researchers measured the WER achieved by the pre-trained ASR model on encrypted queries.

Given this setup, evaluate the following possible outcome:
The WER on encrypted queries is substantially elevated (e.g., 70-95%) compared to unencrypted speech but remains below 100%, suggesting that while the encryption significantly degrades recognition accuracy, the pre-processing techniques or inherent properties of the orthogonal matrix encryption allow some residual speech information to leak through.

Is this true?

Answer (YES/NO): NO